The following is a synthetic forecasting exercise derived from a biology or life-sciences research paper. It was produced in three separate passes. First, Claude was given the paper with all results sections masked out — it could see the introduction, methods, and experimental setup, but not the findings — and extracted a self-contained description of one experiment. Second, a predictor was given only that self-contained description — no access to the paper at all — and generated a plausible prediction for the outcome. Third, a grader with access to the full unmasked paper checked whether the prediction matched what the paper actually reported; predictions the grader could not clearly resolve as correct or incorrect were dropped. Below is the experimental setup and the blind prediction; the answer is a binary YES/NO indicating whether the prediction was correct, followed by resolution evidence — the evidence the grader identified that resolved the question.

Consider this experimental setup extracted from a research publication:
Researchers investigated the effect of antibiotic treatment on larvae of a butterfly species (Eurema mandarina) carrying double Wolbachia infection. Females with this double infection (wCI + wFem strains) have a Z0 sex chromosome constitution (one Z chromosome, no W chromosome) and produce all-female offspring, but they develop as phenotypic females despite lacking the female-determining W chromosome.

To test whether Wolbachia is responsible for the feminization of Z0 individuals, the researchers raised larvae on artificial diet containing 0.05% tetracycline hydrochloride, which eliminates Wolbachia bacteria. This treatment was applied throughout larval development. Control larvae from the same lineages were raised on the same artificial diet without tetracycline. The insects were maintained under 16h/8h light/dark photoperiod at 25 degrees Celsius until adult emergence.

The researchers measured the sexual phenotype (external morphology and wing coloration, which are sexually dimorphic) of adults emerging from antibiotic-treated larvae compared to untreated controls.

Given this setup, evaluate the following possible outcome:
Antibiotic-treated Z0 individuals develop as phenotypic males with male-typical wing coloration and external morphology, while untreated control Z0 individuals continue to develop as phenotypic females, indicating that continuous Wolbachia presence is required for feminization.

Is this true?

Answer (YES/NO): NO